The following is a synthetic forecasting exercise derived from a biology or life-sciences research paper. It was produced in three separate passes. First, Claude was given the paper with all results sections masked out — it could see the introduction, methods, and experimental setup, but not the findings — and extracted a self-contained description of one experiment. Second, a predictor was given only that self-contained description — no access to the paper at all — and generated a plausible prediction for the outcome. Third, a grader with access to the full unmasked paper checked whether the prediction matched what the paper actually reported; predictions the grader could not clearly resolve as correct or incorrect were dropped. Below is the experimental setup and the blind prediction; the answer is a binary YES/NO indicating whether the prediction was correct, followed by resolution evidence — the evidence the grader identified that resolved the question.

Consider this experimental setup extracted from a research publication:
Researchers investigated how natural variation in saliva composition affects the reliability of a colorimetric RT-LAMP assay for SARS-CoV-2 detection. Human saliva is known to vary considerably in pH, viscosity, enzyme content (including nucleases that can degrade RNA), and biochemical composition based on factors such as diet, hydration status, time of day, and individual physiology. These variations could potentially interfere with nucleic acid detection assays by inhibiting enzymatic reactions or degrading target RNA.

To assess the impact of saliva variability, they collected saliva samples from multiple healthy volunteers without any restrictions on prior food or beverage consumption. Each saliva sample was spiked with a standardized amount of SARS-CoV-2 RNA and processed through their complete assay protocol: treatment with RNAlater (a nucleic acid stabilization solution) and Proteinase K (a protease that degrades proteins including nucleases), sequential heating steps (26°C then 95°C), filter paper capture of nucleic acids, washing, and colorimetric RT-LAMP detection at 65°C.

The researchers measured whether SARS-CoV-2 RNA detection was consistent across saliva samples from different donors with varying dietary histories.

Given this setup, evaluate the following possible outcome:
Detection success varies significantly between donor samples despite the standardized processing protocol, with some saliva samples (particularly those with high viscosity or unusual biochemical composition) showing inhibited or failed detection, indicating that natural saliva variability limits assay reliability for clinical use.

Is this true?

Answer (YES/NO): NO